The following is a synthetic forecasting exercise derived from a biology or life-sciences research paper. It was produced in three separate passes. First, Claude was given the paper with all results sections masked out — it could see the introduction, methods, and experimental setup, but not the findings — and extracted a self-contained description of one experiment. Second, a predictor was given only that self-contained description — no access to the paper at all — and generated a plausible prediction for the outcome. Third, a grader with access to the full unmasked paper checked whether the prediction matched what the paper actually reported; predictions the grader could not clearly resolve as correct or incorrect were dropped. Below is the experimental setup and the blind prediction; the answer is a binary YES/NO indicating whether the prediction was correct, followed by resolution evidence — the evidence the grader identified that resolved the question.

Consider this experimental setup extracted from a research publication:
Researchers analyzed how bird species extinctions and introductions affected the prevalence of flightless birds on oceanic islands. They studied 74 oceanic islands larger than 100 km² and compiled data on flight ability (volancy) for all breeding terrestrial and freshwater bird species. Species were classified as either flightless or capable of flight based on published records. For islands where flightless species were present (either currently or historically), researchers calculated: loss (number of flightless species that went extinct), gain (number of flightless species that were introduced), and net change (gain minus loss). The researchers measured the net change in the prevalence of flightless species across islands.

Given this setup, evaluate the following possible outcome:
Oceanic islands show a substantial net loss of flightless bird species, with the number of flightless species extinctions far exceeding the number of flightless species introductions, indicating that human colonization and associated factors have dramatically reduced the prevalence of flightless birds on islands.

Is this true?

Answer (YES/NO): YES